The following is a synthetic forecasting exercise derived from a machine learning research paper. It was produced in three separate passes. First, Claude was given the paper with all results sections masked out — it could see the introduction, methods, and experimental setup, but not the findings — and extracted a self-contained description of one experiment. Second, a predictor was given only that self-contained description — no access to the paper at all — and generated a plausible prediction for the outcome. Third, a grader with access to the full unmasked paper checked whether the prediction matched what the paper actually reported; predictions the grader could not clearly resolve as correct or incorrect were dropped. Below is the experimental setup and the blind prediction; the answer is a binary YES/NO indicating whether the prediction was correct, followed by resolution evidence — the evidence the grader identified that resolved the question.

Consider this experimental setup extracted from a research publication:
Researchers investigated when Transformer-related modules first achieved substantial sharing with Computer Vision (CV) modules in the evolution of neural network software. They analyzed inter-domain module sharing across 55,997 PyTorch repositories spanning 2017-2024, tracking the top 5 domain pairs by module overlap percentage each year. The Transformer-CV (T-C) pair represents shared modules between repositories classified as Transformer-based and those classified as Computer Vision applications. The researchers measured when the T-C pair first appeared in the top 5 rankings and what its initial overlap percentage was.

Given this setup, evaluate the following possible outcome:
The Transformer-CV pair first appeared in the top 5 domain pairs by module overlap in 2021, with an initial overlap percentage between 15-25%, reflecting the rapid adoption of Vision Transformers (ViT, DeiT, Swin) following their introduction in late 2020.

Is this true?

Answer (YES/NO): NO